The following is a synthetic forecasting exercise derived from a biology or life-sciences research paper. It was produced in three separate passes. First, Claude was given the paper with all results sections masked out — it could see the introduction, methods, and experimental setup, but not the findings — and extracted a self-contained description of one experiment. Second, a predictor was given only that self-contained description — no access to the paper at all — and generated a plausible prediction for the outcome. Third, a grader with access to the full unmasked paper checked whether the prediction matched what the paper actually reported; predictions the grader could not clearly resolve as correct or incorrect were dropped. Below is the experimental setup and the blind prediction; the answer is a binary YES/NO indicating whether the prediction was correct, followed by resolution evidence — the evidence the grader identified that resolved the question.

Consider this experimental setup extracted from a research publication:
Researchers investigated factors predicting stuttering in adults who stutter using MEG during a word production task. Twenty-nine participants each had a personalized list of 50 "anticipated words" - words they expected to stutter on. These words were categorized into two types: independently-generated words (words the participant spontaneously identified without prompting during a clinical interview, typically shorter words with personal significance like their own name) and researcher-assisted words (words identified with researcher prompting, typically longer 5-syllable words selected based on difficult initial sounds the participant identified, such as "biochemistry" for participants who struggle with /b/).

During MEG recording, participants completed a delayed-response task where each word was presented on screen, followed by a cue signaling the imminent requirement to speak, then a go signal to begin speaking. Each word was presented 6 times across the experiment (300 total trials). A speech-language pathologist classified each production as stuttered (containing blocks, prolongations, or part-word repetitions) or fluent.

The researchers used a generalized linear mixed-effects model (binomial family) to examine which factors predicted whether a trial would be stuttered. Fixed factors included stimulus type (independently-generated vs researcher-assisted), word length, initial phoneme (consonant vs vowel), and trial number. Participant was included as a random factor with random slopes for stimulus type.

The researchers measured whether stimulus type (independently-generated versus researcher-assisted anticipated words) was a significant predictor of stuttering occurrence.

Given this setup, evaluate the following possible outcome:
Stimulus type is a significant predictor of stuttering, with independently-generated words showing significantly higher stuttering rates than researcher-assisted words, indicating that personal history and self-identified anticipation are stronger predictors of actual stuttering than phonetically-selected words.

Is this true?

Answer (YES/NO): YES